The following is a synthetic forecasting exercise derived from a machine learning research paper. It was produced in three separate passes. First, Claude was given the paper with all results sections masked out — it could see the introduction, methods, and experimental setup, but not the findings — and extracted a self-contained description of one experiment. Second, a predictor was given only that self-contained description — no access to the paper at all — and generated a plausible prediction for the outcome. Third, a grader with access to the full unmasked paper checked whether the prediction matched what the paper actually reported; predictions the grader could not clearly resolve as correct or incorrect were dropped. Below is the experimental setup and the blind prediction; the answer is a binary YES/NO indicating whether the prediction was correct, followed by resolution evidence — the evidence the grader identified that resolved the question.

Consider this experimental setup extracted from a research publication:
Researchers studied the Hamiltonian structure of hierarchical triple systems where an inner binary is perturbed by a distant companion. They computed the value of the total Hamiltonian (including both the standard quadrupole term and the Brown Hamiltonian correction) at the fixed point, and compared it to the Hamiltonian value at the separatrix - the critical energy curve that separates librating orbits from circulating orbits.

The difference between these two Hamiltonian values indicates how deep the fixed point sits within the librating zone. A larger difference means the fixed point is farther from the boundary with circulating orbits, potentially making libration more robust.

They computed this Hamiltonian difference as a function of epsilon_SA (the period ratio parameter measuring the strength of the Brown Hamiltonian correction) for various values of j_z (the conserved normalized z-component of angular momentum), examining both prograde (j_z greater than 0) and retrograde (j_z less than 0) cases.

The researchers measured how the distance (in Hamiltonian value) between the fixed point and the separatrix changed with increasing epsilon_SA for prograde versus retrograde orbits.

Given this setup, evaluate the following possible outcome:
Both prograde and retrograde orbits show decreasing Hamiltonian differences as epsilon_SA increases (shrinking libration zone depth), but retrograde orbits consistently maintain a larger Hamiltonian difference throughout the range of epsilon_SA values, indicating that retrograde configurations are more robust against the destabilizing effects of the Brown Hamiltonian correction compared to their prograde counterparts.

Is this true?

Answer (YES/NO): NO